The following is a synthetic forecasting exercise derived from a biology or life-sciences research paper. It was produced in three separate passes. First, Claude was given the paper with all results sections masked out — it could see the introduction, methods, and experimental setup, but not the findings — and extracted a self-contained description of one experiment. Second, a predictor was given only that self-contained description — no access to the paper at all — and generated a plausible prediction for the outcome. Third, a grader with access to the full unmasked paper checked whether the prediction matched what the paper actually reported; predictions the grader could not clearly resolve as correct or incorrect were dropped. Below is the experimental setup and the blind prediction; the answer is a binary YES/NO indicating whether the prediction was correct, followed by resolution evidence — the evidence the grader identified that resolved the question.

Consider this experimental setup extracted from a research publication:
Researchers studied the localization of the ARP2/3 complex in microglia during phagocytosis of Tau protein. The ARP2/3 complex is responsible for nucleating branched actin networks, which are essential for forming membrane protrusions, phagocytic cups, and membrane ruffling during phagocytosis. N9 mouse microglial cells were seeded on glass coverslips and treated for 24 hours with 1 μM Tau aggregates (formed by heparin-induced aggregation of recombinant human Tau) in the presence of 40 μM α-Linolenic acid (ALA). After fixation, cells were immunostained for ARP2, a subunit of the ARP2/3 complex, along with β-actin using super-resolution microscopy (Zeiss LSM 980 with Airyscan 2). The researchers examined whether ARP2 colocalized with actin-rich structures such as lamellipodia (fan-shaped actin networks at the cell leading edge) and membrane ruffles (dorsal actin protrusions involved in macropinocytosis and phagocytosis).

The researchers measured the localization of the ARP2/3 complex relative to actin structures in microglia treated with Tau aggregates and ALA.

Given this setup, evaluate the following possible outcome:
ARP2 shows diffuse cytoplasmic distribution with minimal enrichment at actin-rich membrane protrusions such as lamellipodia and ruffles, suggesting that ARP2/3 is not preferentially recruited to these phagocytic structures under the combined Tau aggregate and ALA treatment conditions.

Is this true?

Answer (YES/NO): NO